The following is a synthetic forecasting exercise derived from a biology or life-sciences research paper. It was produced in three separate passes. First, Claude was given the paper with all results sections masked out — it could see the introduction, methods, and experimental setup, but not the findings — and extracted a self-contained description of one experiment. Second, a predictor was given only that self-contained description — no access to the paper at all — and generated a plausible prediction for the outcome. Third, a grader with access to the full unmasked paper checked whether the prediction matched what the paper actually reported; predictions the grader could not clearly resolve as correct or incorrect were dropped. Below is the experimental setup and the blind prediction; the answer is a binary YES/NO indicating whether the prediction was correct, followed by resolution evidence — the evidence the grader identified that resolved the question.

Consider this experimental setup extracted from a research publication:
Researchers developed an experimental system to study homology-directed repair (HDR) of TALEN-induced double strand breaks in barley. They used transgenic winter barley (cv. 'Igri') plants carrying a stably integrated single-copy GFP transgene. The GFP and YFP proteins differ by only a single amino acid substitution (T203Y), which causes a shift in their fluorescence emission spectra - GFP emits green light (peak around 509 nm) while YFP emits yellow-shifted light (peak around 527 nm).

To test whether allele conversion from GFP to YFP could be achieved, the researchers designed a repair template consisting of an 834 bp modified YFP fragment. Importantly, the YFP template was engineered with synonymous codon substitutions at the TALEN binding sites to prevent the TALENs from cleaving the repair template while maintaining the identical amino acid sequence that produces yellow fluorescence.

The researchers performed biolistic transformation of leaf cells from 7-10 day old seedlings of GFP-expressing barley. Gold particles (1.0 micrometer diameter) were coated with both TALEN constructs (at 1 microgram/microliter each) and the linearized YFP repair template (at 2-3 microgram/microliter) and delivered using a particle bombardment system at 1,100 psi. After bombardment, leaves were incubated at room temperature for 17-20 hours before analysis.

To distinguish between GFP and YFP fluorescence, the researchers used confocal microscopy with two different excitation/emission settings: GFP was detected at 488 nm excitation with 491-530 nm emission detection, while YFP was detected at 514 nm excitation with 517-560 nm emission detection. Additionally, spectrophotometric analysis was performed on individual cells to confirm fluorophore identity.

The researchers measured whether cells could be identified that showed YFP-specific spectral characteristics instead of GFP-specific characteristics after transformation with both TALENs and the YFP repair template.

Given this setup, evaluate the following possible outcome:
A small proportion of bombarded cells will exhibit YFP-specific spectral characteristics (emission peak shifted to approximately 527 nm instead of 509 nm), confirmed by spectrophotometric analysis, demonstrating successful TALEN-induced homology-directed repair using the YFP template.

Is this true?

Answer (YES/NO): YES